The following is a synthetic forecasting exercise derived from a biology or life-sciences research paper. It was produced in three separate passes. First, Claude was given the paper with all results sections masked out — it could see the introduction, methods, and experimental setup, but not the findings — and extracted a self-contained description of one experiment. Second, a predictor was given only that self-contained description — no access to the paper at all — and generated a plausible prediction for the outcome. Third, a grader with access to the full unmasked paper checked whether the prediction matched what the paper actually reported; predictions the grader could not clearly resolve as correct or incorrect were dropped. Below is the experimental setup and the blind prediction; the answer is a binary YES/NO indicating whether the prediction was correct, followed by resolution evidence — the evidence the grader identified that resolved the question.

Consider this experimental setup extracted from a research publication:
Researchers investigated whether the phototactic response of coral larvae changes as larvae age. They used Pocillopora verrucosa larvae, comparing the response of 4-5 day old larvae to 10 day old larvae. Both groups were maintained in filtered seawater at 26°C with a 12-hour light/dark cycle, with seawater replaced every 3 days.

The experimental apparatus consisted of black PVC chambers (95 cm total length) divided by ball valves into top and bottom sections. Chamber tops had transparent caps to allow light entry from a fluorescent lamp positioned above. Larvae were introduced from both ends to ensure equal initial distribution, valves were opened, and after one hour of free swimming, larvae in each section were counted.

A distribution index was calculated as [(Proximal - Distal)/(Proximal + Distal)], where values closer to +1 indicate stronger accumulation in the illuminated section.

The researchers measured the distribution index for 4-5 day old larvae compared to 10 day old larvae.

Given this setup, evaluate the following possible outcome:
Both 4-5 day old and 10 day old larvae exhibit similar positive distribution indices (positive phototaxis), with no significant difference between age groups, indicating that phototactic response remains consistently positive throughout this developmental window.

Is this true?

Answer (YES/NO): YES